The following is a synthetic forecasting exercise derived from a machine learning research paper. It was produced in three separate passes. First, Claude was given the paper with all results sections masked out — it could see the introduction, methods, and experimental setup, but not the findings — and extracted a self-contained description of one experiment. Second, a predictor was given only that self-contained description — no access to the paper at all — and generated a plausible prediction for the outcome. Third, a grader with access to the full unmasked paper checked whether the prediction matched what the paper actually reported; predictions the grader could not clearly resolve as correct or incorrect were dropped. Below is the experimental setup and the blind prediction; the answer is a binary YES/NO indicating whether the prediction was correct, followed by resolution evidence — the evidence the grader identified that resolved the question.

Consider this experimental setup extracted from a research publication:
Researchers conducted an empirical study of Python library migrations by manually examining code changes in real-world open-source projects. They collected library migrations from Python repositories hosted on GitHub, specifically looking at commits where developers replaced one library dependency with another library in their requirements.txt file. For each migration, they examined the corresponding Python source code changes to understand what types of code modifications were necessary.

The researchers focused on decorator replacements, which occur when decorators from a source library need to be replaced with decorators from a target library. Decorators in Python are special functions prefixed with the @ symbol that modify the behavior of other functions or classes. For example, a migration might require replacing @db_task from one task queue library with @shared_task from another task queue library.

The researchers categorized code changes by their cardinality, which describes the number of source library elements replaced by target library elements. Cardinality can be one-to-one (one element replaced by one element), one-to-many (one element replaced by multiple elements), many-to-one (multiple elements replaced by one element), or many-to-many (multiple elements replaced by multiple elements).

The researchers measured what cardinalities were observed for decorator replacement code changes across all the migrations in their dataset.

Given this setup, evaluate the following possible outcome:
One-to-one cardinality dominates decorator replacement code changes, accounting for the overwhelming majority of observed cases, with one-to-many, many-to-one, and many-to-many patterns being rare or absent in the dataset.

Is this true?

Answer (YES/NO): YES